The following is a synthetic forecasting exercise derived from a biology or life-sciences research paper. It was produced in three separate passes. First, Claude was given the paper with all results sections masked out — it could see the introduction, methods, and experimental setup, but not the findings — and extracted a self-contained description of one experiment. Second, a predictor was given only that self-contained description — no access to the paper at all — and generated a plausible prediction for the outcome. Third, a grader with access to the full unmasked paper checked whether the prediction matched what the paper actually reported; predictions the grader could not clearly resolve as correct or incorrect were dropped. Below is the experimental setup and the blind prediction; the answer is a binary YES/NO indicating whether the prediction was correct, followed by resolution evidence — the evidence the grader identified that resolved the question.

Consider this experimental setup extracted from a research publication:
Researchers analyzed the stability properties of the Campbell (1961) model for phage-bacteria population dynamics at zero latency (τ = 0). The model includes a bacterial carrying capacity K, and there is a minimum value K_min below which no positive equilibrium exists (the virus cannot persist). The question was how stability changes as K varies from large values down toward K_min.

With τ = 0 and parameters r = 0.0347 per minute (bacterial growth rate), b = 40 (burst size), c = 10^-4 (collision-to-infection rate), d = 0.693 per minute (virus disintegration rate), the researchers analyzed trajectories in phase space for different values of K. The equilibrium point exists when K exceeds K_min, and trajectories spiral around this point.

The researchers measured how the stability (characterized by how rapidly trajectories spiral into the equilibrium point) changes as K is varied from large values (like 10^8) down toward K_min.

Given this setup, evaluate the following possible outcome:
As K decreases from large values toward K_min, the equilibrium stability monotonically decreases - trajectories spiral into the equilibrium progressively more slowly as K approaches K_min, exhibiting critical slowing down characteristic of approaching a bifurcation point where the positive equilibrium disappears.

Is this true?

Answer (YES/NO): NO